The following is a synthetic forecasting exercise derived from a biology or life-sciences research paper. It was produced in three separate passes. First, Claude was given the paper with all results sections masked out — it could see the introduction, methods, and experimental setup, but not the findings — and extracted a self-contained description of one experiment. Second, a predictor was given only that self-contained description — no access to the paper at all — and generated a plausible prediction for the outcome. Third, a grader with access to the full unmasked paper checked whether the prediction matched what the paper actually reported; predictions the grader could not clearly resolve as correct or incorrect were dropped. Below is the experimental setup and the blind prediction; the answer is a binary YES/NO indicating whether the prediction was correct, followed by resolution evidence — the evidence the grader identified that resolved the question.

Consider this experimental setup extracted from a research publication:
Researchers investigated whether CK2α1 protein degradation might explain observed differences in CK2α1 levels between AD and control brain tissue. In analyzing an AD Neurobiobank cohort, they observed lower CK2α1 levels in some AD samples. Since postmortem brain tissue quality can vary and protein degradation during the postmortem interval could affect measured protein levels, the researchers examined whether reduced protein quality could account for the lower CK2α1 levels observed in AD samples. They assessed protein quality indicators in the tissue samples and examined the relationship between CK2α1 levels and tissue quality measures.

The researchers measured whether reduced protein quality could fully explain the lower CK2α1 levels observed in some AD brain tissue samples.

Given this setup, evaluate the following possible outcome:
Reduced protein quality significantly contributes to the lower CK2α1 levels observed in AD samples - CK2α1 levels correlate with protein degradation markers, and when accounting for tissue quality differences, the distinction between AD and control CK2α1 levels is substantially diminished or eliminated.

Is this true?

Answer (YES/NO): YES